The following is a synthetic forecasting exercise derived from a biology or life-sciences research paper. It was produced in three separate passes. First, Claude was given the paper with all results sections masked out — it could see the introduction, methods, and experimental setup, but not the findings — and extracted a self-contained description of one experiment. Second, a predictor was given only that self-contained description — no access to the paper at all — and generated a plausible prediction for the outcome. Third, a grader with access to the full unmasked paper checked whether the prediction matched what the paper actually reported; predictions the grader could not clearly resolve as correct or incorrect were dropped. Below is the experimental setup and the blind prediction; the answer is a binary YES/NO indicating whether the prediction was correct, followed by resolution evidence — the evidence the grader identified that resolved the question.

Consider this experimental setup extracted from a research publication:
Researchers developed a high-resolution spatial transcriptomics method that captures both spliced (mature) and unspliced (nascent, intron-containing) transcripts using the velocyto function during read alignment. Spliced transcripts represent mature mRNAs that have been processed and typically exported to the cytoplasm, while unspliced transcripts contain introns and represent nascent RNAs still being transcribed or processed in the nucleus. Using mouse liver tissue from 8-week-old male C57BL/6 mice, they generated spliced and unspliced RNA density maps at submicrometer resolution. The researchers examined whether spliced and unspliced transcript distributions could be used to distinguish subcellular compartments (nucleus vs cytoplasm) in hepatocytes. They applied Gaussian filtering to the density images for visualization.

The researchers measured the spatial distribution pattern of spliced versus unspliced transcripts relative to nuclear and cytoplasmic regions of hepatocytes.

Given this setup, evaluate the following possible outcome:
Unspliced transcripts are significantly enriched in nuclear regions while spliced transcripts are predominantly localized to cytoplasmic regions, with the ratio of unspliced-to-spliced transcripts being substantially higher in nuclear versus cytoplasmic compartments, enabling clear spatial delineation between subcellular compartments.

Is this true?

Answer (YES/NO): YES